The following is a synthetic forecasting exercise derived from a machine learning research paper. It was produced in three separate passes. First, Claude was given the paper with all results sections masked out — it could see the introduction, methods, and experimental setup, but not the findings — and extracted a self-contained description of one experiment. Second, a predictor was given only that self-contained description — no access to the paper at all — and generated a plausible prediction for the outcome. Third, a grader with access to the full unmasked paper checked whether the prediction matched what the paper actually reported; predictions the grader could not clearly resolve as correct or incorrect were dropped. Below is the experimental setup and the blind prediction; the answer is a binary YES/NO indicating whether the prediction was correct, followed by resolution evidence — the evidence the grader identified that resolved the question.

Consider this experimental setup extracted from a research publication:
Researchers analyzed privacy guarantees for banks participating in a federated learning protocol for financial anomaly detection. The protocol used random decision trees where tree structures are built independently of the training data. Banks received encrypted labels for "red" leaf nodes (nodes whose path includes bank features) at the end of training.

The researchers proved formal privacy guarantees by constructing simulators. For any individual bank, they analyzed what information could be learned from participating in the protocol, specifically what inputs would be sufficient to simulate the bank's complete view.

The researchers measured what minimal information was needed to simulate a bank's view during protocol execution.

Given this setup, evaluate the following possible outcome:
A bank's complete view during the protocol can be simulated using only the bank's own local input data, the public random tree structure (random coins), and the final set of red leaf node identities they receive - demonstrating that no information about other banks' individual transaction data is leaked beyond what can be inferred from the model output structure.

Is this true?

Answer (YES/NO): NO